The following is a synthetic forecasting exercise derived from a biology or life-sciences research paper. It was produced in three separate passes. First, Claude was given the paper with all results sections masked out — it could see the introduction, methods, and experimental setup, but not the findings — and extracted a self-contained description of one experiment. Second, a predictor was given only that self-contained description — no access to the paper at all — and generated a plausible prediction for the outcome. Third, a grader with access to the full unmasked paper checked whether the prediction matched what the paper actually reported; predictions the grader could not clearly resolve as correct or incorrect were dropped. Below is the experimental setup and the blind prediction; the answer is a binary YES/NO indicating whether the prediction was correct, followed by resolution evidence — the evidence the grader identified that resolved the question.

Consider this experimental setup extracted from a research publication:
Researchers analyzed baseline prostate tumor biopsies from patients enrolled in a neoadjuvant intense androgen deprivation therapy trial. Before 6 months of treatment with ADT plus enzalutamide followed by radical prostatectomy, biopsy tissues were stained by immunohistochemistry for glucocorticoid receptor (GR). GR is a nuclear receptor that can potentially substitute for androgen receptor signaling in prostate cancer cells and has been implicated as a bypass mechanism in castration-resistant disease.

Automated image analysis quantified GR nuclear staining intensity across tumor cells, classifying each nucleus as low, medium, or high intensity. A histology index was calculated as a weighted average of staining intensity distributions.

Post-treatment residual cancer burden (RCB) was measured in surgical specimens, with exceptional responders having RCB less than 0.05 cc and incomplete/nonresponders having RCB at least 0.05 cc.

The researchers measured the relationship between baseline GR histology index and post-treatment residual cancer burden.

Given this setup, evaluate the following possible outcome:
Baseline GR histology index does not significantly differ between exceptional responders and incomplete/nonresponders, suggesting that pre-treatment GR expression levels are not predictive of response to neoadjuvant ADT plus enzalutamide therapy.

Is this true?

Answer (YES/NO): NO